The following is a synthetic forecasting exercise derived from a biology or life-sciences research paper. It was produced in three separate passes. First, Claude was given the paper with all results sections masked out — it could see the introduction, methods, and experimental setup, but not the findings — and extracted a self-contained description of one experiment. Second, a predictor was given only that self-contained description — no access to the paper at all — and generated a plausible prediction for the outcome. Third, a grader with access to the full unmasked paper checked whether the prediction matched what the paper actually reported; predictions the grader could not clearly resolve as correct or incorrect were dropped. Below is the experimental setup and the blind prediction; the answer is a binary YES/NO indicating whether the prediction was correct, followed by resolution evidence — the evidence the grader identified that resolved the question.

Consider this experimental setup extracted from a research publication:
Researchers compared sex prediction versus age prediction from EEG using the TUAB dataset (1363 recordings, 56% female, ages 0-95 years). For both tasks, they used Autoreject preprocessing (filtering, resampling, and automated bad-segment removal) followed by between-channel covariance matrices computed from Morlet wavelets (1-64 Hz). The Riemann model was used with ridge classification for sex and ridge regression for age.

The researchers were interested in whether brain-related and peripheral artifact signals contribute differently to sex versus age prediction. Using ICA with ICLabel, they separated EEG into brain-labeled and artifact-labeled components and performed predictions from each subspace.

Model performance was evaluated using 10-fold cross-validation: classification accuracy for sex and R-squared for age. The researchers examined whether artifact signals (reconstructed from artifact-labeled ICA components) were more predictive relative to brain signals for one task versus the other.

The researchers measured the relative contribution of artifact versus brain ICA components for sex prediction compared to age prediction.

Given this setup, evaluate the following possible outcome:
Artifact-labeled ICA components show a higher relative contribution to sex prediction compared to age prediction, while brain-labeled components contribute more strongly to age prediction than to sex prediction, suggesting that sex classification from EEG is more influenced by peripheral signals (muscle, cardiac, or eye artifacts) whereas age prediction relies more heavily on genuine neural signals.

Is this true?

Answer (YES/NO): YES